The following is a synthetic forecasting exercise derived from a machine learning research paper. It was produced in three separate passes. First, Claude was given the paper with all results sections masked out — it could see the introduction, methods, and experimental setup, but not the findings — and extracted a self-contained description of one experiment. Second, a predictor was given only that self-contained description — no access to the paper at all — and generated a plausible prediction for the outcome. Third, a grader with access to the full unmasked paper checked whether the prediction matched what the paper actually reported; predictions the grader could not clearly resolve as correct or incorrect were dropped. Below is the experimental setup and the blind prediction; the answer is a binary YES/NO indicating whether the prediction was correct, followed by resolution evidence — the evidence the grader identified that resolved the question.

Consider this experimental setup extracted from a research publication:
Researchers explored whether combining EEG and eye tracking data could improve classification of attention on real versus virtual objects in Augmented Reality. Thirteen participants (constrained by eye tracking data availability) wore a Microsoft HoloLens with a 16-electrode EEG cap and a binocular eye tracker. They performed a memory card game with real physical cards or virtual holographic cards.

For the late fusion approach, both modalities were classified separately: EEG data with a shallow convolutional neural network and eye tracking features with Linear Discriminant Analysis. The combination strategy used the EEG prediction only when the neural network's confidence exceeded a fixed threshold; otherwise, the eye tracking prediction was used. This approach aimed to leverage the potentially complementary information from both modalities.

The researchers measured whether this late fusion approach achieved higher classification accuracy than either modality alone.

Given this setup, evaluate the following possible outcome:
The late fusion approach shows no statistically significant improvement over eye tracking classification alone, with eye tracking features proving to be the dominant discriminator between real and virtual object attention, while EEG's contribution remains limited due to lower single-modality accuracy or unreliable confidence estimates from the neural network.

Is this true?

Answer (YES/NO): NO